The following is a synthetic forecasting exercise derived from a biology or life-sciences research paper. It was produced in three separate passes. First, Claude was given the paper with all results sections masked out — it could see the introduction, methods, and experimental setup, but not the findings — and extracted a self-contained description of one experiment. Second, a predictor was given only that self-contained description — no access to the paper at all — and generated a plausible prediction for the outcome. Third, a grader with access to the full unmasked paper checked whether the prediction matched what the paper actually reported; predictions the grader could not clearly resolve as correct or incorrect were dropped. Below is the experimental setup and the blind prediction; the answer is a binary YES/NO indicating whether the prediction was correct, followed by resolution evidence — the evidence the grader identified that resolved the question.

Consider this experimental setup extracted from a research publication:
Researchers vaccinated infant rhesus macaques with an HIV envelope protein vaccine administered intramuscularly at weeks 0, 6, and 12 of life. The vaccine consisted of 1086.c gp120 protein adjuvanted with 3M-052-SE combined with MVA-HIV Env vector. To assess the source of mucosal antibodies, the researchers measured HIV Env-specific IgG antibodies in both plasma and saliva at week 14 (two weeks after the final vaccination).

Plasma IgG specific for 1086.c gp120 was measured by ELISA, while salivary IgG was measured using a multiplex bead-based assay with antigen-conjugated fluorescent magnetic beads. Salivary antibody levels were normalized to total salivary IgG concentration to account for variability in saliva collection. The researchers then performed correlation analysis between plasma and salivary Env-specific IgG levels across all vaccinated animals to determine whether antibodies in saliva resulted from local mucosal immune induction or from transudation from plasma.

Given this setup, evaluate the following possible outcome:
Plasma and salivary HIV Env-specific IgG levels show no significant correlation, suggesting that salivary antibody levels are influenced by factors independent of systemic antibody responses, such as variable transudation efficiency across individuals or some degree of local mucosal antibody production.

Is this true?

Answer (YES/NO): NO